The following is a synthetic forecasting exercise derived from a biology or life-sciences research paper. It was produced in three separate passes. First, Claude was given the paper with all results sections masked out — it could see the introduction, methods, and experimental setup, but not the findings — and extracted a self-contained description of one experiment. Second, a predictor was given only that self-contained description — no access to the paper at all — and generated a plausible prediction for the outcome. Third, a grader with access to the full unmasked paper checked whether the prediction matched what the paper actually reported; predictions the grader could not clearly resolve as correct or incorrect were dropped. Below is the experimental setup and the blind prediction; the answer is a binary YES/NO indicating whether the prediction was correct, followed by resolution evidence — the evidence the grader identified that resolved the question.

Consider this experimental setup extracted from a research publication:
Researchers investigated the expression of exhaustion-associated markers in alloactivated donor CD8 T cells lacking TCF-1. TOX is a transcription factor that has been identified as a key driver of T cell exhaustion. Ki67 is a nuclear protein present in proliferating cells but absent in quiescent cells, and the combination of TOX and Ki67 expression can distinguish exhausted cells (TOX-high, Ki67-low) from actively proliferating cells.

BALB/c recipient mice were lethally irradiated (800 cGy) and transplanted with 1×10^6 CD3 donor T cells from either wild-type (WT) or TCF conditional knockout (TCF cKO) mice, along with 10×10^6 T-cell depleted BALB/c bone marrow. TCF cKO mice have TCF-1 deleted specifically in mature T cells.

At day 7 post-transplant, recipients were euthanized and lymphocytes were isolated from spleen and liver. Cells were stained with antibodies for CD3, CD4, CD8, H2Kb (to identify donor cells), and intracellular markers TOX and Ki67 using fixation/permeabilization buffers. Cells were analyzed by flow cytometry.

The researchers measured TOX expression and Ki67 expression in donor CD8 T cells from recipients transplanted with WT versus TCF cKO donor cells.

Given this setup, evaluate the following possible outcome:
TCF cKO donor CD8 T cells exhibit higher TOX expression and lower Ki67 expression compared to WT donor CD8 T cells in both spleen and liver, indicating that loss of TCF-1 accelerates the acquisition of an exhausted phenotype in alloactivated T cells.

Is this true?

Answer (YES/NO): NO